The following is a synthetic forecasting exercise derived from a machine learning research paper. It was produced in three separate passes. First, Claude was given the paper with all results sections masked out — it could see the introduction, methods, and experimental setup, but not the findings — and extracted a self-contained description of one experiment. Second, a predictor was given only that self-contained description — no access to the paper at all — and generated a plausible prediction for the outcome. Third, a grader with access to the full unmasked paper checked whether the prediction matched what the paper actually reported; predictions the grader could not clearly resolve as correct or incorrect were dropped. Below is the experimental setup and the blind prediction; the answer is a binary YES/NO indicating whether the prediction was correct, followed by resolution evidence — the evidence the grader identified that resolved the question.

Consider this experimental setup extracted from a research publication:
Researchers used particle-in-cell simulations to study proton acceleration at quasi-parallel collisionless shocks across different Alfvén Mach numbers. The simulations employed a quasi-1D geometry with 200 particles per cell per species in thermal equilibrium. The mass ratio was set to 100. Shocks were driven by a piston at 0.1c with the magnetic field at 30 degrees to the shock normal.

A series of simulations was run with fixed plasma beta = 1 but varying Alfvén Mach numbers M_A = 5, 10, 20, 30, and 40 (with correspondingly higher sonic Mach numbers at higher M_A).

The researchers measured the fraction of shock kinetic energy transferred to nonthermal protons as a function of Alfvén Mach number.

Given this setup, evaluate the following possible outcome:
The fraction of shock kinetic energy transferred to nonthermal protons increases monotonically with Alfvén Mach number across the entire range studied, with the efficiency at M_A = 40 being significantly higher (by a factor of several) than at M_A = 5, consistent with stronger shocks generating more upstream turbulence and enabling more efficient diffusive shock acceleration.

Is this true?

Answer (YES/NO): NO